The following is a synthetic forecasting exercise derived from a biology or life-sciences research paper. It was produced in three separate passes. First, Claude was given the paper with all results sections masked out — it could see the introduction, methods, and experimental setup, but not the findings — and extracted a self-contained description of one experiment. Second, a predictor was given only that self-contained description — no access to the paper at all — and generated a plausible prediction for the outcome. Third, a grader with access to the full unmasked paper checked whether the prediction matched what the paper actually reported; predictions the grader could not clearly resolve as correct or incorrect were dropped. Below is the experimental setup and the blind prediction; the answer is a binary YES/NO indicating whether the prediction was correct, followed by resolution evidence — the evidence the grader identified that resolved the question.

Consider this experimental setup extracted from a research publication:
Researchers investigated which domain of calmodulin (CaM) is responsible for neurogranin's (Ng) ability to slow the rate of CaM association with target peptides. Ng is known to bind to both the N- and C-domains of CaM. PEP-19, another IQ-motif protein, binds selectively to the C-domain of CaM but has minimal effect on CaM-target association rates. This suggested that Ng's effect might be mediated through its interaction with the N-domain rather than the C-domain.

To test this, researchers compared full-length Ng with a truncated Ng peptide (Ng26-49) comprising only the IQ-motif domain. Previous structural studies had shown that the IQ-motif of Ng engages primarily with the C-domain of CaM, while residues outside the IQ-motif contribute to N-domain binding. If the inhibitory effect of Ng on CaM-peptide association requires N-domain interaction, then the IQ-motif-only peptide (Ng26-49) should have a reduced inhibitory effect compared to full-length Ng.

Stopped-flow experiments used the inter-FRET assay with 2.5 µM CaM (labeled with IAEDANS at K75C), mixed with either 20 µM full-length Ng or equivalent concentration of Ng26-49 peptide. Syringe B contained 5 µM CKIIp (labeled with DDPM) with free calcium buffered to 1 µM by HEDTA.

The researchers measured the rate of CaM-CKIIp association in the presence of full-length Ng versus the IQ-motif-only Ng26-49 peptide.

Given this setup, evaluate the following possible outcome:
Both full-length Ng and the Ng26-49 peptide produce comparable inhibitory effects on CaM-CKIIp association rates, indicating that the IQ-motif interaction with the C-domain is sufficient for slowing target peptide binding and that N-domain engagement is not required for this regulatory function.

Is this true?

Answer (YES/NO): NO